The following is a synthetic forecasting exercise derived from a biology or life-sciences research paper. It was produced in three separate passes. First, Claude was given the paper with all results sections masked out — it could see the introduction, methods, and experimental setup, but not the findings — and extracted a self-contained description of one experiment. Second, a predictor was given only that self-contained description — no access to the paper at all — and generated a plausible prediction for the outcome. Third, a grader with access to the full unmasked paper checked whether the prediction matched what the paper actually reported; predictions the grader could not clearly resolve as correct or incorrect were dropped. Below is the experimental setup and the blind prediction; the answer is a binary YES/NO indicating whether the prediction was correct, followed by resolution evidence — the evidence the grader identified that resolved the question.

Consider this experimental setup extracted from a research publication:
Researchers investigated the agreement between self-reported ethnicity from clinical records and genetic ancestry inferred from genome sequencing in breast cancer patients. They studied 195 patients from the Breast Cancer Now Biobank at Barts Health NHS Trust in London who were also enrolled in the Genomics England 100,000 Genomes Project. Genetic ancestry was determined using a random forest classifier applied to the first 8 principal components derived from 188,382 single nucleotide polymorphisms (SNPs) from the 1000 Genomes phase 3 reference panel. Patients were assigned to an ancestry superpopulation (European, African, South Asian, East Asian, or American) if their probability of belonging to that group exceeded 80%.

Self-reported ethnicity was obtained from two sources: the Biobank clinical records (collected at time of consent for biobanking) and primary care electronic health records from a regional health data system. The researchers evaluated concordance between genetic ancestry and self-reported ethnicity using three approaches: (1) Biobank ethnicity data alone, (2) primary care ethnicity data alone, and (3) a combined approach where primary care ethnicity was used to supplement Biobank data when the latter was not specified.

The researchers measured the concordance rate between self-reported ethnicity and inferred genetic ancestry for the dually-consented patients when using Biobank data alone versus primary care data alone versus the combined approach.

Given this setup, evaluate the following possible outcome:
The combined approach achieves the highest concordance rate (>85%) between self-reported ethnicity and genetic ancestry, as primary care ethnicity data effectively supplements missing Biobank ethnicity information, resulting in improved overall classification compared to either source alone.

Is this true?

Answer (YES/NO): YES